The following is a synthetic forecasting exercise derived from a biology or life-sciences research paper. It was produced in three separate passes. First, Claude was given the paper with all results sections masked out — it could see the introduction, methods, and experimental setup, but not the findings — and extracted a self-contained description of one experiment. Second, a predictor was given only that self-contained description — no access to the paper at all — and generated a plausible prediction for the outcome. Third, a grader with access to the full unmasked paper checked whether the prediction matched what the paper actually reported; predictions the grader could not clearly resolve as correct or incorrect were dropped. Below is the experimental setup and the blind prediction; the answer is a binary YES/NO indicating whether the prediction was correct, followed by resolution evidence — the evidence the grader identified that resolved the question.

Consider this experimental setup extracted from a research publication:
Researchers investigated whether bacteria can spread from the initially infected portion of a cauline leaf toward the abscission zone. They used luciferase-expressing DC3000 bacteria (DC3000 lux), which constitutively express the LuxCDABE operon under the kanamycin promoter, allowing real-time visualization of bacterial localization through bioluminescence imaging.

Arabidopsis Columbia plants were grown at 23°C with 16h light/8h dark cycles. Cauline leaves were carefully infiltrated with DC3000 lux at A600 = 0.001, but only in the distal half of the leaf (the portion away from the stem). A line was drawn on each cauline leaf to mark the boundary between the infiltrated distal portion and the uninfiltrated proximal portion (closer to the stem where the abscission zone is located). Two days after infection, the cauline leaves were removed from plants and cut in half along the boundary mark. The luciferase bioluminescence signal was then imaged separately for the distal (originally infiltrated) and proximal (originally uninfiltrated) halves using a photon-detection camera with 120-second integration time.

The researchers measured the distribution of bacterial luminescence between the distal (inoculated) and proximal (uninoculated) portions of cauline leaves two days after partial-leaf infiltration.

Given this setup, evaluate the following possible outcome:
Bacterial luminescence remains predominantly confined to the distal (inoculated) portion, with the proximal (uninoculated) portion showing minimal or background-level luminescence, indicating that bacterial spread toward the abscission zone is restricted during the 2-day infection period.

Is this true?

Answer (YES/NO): YES